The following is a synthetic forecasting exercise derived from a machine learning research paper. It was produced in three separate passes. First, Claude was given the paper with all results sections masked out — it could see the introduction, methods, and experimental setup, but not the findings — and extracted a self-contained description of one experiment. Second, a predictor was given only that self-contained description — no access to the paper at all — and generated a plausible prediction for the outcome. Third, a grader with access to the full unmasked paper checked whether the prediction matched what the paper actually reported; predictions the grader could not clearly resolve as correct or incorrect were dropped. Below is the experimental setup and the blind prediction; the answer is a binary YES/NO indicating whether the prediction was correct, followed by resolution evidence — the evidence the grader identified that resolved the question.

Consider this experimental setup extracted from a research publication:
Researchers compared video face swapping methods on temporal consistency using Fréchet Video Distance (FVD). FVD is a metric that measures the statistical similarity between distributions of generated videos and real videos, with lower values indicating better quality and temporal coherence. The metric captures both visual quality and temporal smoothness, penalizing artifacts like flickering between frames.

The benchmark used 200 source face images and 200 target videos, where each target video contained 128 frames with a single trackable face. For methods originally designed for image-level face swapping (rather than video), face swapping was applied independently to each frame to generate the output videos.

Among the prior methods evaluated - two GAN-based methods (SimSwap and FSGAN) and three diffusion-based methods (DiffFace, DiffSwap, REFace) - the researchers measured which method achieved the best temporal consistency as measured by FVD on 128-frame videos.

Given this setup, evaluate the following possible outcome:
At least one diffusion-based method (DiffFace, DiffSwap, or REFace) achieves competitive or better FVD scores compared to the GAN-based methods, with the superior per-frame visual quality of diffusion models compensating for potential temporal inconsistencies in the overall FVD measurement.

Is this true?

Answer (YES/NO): YES